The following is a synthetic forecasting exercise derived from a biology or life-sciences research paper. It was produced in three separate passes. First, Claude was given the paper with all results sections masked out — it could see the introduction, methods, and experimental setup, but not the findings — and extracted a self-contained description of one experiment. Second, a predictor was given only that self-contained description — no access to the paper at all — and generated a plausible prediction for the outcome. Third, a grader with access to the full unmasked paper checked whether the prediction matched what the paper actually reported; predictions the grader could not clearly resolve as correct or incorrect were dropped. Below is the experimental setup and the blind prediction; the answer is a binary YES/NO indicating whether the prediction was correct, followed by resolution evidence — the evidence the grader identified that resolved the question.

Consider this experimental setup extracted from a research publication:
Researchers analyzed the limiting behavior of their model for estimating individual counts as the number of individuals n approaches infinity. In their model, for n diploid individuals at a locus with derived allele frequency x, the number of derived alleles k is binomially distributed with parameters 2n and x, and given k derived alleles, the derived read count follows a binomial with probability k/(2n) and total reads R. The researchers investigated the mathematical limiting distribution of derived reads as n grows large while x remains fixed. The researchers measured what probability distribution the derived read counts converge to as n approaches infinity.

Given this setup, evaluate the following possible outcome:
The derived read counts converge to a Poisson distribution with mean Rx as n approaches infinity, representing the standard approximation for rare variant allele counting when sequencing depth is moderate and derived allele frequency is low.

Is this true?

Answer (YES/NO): NO